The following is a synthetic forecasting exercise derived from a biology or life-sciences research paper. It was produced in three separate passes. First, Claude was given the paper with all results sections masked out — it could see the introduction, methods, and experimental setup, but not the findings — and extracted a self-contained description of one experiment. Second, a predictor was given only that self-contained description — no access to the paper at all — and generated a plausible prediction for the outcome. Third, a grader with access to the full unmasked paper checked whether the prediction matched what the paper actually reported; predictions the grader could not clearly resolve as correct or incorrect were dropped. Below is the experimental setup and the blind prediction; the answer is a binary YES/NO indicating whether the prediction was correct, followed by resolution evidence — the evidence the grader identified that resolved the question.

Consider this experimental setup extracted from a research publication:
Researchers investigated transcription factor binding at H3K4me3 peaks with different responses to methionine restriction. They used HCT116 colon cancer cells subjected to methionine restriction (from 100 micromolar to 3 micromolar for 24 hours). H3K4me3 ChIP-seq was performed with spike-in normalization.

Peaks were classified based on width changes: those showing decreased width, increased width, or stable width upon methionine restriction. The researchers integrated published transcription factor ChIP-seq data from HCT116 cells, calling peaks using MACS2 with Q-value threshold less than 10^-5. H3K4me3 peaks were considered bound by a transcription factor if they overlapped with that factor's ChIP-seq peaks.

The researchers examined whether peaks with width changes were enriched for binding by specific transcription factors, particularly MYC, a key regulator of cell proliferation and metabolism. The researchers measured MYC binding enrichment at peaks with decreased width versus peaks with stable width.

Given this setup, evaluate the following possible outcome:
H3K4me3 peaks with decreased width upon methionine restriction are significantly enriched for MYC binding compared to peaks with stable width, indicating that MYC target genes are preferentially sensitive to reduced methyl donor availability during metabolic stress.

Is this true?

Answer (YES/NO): YES